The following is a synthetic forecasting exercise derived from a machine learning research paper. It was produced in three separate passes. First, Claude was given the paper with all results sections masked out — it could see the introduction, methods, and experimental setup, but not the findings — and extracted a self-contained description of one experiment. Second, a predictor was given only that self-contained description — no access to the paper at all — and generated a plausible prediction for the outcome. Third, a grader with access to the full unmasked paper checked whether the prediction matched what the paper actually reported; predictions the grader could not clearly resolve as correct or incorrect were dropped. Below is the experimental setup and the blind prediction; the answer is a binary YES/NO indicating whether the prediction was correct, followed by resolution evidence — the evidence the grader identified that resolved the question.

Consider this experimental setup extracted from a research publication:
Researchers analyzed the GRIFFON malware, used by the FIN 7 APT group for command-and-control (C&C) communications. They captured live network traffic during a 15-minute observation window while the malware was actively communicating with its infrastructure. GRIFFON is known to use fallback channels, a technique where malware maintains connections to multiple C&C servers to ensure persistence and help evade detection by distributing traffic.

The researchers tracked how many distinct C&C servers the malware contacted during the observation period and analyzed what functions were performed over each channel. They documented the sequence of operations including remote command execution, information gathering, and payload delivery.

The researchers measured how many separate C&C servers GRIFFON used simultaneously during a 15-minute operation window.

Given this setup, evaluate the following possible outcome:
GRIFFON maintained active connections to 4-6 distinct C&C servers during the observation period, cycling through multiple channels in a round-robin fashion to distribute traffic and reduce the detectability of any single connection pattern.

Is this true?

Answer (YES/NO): NO